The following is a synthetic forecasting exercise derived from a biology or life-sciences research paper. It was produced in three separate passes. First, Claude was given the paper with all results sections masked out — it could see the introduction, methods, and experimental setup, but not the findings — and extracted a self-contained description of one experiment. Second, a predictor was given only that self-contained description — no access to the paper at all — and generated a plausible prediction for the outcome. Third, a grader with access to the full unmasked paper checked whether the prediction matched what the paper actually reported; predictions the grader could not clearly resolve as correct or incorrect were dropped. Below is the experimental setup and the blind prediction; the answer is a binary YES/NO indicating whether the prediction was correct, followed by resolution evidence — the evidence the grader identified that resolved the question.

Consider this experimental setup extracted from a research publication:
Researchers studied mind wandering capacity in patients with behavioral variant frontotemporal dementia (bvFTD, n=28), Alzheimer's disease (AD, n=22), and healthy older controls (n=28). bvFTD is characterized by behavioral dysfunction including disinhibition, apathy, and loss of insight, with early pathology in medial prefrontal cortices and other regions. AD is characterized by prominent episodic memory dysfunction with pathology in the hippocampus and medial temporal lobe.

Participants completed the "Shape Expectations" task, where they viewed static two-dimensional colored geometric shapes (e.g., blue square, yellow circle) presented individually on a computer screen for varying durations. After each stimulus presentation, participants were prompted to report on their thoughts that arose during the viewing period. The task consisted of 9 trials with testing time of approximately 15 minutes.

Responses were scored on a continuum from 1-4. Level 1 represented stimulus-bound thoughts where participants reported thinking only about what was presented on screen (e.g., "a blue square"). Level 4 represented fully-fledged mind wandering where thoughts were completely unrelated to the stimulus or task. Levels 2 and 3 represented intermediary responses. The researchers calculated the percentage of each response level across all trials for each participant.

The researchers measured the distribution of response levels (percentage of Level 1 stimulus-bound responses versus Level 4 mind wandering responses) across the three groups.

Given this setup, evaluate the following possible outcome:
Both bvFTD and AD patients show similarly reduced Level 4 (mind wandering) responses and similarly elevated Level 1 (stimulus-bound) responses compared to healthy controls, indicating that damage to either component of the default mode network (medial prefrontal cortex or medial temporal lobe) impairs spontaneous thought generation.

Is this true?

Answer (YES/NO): NO